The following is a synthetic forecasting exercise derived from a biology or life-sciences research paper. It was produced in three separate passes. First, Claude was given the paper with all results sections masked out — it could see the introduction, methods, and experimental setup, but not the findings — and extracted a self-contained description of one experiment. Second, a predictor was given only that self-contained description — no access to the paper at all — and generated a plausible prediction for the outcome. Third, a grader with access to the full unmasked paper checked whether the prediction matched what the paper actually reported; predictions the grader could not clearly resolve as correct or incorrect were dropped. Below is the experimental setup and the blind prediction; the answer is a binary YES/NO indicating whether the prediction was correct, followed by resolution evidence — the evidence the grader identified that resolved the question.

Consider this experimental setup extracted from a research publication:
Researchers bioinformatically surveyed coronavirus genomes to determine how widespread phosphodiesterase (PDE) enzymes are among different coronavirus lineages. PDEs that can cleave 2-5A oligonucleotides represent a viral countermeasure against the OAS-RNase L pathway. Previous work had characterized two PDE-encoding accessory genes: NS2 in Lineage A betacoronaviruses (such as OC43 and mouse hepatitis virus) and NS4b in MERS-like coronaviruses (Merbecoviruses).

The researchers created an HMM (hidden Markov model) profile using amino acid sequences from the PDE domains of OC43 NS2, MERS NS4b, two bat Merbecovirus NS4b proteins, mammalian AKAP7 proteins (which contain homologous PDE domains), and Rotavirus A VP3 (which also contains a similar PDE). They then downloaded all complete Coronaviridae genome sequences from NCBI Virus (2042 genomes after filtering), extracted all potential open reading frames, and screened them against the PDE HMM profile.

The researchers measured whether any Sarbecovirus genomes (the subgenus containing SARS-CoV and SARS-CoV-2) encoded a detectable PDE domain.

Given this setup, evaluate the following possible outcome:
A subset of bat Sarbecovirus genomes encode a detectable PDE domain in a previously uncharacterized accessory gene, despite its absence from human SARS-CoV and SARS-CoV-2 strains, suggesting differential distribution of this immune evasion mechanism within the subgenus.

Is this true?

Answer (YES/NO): NO